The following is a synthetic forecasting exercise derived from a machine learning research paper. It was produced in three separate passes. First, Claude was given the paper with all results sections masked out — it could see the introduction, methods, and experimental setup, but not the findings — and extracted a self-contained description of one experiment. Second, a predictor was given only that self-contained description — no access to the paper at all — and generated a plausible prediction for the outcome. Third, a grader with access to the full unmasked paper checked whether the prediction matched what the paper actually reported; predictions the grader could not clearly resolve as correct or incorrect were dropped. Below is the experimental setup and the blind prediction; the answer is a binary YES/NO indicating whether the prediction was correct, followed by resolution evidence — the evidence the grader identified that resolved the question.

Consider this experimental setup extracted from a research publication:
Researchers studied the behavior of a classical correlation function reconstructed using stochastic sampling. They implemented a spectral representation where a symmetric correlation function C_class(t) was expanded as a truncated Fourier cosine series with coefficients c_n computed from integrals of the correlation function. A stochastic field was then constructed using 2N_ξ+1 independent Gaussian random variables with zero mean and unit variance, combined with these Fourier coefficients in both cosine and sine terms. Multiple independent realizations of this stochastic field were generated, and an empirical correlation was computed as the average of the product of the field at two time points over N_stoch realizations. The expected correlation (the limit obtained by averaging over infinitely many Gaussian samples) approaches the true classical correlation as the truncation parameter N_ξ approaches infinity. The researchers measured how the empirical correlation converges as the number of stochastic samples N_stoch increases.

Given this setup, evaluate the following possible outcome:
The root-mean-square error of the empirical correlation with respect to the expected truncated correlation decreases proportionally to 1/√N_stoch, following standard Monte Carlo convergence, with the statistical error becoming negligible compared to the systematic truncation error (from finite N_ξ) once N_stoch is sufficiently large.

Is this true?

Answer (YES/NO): YES